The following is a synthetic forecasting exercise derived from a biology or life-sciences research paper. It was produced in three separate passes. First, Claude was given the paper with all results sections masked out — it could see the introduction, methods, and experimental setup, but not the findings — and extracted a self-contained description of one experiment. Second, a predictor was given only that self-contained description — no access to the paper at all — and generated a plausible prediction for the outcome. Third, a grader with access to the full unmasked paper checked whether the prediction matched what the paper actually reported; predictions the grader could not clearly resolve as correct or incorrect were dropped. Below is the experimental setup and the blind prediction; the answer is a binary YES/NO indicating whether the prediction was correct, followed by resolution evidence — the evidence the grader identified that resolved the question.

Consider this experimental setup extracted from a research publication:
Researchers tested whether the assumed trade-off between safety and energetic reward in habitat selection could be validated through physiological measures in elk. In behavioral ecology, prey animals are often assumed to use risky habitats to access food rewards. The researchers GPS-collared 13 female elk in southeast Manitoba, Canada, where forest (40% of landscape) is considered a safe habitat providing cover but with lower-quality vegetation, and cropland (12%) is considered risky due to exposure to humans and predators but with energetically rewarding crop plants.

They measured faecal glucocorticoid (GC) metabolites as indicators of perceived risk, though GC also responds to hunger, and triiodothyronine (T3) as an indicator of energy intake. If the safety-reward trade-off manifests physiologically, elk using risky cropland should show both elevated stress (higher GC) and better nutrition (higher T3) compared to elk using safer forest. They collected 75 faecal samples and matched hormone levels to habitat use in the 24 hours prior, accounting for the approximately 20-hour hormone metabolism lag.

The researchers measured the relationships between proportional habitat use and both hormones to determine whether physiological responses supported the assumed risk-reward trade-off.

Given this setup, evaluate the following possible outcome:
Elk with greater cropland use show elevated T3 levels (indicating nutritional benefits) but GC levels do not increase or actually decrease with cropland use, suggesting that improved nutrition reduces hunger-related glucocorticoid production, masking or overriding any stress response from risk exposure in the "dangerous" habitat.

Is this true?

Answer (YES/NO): YES